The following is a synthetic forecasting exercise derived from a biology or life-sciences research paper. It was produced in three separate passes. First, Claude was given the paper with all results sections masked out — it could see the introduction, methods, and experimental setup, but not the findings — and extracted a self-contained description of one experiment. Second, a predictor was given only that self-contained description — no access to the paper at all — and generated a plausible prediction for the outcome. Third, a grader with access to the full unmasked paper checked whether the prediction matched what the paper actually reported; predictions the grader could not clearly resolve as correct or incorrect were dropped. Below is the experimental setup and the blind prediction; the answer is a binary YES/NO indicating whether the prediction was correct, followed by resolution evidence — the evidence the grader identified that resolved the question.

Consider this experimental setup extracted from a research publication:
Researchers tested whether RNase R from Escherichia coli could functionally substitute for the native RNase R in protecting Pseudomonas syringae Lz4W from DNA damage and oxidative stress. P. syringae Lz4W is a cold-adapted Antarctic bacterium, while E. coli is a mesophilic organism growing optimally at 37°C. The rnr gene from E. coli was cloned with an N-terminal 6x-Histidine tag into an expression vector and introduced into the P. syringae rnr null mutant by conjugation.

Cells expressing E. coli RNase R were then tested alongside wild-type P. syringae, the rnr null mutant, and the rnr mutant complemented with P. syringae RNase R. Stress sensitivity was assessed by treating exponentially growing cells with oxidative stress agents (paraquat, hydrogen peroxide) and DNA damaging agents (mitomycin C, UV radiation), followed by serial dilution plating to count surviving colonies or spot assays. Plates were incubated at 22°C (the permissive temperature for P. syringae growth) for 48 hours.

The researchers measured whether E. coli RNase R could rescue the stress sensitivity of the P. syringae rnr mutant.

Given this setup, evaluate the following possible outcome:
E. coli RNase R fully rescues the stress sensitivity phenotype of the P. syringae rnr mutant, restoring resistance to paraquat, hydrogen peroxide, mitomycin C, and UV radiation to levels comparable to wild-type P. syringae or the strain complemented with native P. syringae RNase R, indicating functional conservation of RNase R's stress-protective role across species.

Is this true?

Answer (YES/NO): YES